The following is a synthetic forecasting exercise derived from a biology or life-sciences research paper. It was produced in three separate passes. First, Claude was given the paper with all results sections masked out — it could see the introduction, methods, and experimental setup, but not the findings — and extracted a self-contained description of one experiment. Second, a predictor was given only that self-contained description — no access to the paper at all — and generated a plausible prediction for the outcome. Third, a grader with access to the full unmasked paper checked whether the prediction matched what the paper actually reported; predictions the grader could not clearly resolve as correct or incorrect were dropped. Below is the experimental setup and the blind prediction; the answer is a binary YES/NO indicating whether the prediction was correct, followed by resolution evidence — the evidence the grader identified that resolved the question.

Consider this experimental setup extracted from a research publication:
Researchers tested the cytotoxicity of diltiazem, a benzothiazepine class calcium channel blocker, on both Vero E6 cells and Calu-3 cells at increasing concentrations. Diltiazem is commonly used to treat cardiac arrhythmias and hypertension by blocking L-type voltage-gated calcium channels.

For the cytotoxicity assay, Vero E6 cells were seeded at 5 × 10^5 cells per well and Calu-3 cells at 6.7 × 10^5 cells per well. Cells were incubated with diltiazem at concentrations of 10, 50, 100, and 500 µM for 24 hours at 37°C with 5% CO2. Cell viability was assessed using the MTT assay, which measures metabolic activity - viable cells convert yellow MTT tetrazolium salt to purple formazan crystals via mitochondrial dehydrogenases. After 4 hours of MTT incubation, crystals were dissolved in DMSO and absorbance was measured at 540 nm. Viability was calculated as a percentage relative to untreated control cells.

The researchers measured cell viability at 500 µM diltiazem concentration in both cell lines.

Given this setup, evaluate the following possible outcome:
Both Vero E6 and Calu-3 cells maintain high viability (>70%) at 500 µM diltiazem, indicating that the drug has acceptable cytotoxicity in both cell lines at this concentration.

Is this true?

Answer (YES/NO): NO